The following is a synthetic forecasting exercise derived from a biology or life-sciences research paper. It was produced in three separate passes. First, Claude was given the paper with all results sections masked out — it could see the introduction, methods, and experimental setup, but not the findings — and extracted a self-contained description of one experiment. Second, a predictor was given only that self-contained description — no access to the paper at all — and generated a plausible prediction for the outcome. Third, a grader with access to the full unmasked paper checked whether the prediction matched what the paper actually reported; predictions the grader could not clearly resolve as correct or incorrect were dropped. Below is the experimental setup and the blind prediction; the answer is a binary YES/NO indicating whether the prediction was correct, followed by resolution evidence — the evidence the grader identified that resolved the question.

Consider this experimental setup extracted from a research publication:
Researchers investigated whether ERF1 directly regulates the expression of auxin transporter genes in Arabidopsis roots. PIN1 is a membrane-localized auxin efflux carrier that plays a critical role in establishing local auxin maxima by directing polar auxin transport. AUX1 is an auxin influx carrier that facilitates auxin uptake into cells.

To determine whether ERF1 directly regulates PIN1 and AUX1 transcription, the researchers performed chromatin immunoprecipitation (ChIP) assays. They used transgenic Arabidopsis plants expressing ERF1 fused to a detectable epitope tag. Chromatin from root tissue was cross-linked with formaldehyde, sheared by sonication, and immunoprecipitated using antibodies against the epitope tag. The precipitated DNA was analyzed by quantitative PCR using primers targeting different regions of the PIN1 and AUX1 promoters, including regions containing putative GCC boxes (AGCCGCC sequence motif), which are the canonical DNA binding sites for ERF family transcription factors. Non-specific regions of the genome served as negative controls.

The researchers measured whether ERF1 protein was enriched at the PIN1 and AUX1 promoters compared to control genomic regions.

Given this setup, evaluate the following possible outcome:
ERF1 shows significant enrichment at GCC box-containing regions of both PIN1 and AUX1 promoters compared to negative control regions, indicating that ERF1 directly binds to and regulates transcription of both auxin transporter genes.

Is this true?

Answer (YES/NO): YES